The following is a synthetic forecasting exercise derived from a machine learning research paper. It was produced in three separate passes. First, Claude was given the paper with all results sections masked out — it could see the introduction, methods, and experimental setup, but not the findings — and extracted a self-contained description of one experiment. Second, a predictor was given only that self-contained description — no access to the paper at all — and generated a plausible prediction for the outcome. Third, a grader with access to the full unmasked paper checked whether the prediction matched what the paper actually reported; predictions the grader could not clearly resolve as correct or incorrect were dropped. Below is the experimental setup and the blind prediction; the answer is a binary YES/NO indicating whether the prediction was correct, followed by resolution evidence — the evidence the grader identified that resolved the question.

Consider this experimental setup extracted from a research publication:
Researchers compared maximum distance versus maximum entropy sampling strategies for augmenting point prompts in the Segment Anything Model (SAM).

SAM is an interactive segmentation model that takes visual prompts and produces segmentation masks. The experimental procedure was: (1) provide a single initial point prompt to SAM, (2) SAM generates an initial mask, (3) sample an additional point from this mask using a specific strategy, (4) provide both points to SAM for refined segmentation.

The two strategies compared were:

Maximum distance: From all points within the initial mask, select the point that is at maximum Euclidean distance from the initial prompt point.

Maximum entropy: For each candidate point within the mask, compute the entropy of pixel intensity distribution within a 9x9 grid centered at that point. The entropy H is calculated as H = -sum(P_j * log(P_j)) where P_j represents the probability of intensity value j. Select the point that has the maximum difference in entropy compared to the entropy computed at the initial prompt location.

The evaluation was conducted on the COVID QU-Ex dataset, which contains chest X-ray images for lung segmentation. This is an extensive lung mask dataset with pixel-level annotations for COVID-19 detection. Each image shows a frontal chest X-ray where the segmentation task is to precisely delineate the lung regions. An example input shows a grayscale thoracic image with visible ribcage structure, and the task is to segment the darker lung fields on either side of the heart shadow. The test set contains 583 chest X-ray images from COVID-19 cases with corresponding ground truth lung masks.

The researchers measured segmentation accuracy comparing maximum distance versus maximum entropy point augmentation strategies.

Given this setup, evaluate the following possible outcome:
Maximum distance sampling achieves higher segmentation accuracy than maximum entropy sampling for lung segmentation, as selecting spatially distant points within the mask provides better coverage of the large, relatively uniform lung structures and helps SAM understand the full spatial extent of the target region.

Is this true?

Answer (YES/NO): YES